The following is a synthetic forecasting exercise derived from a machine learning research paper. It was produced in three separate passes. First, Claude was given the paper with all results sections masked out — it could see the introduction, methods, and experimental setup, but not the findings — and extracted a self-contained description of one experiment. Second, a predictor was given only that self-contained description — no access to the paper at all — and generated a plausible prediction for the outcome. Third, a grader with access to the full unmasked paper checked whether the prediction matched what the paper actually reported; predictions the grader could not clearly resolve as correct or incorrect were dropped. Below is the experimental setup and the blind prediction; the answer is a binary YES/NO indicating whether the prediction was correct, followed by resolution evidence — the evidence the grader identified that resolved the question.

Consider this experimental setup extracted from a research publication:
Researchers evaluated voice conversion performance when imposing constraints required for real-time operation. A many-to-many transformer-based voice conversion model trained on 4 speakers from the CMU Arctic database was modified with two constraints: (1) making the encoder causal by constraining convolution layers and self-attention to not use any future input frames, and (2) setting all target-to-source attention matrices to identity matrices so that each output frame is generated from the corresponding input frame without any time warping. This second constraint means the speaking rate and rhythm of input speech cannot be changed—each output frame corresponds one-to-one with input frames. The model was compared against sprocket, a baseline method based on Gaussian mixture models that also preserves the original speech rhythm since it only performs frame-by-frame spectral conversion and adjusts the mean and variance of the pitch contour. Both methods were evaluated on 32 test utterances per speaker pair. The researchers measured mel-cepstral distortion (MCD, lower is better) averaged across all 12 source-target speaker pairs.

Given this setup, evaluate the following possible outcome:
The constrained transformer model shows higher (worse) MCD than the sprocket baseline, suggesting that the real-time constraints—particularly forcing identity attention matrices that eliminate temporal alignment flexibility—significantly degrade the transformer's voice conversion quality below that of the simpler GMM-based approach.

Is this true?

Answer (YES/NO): NO